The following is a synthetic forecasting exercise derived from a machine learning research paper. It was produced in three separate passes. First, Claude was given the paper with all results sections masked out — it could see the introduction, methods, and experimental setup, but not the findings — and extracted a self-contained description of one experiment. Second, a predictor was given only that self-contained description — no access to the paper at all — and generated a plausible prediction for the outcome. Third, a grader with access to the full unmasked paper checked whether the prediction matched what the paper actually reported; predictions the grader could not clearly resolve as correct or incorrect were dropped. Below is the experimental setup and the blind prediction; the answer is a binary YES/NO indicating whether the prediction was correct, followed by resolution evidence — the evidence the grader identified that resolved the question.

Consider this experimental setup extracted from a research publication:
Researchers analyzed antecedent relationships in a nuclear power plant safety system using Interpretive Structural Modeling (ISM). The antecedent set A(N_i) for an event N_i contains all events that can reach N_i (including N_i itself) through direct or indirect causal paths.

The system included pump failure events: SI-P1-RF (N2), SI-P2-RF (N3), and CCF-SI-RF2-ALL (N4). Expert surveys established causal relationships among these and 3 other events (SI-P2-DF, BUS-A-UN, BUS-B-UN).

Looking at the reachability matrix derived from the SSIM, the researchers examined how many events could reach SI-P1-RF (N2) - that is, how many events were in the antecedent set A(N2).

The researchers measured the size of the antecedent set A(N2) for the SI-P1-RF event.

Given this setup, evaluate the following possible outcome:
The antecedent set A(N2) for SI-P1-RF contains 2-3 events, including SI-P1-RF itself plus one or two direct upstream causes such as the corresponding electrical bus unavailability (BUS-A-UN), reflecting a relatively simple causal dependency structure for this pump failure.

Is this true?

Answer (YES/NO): NO